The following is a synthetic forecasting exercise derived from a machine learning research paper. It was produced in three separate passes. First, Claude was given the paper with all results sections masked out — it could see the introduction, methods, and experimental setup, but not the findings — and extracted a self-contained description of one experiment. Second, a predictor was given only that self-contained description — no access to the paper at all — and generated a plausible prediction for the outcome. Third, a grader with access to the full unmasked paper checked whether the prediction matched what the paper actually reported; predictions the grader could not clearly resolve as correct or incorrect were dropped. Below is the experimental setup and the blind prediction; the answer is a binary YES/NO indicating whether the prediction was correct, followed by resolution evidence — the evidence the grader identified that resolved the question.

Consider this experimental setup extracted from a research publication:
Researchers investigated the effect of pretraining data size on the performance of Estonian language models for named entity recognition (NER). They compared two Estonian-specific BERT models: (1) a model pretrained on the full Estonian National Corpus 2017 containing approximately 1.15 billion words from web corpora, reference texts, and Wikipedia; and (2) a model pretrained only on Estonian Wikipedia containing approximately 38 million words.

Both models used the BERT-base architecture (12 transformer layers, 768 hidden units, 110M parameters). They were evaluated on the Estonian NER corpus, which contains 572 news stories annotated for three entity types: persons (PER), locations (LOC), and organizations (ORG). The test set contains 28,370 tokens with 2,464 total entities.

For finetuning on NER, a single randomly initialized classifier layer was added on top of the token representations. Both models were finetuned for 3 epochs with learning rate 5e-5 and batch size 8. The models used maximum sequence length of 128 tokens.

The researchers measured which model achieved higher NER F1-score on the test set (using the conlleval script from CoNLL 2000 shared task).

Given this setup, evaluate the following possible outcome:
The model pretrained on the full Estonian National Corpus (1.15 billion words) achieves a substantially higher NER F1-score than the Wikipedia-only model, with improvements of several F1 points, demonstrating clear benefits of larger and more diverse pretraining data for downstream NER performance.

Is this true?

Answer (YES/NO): NO